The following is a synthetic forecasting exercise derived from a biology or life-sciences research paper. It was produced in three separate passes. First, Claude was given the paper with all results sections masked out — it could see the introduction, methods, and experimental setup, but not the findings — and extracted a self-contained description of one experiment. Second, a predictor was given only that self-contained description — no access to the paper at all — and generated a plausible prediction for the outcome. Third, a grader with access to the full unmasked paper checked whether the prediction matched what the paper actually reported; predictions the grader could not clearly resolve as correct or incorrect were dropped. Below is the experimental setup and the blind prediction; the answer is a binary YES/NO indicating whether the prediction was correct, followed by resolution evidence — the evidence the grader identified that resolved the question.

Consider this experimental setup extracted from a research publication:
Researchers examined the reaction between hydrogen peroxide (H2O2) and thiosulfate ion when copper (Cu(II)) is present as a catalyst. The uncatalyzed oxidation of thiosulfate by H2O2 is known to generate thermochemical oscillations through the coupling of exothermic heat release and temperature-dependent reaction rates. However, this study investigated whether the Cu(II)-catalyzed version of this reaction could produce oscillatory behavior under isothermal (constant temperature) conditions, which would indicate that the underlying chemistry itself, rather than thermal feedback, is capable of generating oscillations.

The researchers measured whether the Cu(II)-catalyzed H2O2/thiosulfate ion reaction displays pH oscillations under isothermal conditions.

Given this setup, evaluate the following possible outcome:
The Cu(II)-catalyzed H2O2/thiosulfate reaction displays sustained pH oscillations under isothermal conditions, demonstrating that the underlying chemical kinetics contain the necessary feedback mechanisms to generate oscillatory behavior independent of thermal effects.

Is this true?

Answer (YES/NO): YES